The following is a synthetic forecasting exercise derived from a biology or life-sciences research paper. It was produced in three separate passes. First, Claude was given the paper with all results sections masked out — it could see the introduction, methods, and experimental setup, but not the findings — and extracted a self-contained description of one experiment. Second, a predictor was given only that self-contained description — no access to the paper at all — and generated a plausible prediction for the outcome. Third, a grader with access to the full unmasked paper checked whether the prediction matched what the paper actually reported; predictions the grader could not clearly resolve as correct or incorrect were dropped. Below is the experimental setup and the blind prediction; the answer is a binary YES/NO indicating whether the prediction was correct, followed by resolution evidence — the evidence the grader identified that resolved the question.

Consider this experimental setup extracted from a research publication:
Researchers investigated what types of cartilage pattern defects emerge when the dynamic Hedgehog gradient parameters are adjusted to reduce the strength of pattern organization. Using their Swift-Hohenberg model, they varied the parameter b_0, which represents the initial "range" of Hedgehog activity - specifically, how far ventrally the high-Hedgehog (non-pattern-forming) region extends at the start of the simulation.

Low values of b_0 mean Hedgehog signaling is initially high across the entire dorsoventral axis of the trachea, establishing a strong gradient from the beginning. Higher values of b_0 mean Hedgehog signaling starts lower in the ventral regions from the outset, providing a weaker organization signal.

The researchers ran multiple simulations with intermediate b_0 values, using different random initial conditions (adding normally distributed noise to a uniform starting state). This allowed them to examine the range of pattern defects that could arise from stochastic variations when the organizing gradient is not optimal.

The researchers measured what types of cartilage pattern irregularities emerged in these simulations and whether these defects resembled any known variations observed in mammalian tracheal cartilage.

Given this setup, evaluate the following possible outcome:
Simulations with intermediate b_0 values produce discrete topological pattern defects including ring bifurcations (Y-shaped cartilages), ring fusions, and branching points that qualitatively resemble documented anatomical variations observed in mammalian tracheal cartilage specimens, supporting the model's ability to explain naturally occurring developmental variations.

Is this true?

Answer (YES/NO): YES